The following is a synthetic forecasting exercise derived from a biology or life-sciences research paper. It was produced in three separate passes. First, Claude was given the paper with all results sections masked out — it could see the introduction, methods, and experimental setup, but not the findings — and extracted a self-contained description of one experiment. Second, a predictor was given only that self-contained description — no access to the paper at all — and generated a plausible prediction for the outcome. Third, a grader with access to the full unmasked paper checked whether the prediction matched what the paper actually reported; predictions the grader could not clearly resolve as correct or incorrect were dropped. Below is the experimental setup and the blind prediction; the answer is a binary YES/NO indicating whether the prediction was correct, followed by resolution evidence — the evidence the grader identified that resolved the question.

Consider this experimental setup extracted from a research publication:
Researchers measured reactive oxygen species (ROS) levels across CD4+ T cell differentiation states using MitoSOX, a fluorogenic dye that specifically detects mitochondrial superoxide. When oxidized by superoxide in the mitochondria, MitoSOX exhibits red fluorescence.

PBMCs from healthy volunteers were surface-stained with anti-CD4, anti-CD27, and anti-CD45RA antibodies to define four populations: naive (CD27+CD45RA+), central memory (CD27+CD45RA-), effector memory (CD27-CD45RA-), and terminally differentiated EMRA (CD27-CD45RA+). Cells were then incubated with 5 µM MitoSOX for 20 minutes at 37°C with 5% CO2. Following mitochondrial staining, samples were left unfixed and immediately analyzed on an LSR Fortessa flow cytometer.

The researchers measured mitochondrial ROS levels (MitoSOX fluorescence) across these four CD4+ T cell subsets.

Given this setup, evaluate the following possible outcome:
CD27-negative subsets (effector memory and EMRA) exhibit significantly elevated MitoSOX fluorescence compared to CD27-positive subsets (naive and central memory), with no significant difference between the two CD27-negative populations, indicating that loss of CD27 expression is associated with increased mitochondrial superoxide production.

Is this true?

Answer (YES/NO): NO